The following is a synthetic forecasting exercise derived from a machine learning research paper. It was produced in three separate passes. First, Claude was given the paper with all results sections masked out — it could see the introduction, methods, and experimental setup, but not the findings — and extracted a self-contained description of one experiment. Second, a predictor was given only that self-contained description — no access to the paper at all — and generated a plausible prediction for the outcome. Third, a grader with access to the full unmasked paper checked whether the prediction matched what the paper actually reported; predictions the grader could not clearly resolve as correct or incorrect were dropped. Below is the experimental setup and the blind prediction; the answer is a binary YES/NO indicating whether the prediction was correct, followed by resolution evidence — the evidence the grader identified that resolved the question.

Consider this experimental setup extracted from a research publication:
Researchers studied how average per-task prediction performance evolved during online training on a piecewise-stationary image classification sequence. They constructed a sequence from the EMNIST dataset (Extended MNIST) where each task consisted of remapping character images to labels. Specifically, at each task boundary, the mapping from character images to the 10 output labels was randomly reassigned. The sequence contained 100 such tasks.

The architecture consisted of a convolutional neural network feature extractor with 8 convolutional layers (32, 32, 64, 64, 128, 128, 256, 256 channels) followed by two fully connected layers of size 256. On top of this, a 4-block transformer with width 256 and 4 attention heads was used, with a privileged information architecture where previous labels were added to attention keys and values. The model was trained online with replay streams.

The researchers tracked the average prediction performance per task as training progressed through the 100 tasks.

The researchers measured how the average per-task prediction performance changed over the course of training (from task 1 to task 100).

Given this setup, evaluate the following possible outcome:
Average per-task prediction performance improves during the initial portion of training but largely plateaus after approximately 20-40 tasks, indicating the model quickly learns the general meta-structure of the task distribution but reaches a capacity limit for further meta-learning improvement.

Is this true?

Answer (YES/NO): NO